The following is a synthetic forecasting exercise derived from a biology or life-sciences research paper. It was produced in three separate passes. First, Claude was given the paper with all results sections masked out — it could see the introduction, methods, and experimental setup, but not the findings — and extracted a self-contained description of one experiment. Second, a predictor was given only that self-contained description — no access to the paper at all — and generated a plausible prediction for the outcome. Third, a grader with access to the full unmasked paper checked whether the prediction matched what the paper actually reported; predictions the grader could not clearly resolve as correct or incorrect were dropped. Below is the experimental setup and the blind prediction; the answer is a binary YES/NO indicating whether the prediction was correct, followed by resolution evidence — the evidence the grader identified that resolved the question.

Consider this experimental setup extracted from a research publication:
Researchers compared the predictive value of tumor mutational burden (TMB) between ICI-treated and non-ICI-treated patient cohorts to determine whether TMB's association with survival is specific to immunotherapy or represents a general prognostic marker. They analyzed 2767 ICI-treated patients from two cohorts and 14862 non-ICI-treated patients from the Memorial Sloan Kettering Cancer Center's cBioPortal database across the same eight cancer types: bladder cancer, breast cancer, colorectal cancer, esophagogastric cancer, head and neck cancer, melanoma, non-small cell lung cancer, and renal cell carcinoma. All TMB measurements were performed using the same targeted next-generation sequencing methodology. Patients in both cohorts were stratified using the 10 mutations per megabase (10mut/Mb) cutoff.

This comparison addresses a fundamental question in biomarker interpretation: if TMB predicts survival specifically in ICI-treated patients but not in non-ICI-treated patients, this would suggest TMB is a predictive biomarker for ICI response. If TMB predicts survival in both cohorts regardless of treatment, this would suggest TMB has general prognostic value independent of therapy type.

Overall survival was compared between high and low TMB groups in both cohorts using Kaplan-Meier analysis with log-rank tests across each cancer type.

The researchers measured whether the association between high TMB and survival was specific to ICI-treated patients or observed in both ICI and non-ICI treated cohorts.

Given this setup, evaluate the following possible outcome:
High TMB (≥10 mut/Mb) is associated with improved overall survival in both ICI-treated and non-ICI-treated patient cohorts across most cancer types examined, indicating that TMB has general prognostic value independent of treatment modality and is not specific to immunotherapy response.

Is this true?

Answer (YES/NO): NO